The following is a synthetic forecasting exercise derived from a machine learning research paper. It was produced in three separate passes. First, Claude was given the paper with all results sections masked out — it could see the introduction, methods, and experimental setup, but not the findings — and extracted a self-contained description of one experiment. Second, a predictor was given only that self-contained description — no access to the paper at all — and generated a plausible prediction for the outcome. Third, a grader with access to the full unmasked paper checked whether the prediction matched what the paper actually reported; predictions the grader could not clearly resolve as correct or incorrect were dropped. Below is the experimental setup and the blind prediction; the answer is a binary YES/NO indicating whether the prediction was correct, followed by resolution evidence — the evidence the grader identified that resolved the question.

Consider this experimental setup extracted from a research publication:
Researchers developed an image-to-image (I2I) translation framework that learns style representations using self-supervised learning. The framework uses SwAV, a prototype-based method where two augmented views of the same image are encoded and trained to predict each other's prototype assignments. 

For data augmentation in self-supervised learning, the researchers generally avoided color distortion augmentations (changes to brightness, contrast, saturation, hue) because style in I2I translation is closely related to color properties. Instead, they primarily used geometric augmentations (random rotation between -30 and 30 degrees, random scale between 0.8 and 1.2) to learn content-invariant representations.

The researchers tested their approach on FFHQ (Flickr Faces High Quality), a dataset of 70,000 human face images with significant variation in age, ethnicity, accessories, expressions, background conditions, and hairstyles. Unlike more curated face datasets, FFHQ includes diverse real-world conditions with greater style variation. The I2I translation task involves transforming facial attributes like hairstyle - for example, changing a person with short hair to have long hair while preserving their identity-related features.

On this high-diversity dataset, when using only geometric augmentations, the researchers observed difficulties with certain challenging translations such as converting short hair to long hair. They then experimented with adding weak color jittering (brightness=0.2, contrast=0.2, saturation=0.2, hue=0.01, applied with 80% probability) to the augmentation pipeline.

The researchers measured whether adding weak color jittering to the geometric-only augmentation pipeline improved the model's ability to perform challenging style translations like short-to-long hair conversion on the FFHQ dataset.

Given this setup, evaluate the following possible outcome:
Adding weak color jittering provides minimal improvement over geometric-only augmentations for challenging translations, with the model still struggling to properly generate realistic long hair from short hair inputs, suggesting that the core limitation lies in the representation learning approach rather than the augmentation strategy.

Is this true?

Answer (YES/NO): NO